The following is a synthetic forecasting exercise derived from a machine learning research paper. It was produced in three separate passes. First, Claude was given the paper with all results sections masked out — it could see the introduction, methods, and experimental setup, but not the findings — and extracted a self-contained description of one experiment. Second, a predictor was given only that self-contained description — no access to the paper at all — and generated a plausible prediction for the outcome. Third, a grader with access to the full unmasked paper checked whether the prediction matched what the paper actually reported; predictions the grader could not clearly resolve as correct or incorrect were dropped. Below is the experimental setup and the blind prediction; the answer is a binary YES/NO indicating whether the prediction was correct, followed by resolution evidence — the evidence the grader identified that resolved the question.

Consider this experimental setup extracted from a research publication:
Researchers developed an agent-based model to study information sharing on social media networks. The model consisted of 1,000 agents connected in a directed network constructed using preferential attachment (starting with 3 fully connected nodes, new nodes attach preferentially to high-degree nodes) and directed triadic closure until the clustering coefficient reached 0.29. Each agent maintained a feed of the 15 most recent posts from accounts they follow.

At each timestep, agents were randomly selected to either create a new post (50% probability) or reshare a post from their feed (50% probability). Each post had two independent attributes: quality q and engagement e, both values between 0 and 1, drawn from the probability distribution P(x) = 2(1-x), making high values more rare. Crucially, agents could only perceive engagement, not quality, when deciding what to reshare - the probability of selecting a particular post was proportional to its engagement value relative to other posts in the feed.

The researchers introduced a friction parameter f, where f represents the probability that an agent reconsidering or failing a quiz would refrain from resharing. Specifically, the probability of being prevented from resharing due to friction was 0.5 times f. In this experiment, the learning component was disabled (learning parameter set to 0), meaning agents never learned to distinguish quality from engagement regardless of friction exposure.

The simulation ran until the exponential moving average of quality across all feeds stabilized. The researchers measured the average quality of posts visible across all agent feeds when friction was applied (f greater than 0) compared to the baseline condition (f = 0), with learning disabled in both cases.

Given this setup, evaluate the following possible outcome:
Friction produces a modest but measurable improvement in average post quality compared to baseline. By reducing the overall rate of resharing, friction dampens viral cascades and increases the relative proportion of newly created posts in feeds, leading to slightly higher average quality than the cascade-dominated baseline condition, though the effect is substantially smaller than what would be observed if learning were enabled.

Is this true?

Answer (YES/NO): NO